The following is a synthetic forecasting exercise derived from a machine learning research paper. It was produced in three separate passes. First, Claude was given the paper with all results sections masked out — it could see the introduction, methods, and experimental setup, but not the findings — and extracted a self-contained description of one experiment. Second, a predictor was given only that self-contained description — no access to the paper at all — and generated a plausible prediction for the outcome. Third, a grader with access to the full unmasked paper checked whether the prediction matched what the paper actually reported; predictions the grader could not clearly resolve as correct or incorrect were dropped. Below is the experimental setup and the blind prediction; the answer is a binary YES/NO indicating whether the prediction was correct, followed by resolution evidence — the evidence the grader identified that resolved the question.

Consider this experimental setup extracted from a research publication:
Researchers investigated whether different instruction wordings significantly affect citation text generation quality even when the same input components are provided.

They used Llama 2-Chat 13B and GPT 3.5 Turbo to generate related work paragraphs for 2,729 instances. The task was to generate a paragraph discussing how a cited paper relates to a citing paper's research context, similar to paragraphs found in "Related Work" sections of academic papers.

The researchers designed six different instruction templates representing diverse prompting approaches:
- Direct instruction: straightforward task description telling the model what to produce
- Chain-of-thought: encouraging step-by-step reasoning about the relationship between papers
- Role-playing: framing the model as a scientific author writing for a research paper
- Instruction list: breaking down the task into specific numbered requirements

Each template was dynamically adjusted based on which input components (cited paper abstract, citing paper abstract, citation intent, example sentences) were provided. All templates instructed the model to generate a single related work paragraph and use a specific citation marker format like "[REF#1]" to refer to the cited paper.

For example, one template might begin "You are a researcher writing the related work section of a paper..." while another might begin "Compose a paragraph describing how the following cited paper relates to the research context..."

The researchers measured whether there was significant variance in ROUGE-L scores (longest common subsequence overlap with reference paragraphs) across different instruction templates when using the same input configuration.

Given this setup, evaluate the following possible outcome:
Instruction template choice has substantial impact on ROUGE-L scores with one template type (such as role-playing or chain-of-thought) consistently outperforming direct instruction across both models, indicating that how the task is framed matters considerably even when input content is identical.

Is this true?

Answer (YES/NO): NO